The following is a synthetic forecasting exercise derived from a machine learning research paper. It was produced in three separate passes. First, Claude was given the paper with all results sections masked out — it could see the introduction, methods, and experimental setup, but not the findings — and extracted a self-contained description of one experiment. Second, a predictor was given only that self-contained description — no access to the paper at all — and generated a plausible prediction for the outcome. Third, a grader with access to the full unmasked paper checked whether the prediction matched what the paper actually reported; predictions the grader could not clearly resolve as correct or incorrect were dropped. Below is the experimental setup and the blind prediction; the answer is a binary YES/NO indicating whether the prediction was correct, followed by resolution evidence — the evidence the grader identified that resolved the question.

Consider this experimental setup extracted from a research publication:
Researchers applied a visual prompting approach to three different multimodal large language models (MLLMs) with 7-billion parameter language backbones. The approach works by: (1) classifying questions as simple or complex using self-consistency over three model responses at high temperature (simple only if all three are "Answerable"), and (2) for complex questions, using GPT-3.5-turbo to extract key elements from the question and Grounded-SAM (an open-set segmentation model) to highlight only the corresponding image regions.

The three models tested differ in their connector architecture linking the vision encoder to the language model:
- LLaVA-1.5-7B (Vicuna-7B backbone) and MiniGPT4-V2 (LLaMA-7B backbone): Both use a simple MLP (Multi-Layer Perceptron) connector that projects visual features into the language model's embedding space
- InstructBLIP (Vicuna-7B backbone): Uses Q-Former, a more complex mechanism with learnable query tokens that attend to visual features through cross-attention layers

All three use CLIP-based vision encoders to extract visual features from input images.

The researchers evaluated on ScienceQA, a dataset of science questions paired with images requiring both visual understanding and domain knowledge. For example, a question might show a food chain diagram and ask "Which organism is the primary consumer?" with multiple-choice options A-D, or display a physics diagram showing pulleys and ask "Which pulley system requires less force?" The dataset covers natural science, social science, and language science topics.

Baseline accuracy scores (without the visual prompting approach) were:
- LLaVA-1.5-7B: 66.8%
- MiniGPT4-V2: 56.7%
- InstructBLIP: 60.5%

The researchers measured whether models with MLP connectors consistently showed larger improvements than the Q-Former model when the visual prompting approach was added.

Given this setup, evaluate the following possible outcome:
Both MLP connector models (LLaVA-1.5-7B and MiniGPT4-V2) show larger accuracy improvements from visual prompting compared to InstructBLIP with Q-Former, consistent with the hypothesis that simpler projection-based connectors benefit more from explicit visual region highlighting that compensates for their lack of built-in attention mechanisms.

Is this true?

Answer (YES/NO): YES